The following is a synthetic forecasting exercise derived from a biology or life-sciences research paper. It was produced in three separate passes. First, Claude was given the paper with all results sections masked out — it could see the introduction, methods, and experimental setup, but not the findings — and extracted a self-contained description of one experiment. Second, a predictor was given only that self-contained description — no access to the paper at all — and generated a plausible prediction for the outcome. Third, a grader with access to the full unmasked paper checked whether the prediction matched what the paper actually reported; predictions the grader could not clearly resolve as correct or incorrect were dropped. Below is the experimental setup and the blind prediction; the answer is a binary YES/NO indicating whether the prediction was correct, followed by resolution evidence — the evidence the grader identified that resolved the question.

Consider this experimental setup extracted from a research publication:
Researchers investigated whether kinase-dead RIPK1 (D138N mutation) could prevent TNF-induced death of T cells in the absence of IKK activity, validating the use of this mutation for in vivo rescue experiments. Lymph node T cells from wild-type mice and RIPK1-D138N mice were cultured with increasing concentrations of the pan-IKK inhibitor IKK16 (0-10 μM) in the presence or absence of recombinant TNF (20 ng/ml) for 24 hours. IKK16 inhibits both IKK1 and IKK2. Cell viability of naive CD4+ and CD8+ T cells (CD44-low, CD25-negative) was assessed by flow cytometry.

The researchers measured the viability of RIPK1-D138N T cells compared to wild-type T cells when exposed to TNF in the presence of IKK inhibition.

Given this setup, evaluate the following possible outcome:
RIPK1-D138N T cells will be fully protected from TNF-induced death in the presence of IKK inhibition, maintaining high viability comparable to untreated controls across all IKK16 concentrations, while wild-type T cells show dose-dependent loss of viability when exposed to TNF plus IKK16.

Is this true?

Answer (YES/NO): YES